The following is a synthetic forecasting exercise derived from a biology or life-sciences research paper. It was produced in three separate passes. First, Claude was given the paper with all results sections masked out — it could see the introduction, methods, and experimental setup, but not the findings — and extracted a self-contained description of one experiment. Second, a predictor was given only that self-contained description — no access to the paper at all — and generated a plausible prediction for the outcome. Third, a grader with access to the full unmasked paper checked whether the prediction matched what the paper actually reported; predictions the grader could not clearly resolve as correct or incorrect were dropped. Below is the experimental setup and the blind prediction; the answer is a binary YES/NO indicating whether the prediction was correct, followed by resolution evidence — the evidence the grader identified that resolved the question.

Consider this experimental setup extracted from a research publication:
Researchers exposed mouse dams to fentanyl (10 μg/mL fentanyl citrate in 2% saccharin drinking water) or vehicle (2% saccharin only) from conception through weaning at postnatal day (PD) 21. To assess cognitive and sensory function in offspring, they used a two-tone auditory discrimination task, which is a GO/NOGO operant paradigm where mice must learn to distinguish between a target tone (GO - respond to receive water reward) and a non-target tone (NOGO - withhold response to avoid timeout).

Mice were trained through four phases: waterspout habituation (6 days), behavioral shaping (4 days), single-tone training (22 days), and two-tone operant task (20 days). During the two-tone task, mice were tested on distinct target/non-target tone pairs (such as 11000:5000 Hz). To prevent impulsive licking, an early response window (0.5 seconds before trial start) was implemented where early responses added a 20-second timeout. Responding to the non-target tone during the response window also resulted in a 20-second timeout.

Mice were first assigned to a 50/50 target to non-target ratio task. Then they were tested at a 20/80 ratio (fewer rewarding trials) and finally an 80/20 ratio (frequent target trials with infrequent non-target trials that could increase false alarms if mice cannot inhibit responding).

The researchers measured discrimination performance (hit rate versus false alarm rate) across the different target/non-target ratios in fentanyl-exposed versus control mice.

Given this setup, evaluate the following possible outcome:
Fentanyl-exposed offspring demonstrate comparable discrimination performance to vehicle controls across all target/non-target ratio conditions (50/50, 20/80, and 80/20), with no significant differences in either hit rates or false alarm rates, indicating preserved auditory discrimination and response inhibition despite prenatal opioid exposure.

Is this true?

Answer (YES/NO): NO